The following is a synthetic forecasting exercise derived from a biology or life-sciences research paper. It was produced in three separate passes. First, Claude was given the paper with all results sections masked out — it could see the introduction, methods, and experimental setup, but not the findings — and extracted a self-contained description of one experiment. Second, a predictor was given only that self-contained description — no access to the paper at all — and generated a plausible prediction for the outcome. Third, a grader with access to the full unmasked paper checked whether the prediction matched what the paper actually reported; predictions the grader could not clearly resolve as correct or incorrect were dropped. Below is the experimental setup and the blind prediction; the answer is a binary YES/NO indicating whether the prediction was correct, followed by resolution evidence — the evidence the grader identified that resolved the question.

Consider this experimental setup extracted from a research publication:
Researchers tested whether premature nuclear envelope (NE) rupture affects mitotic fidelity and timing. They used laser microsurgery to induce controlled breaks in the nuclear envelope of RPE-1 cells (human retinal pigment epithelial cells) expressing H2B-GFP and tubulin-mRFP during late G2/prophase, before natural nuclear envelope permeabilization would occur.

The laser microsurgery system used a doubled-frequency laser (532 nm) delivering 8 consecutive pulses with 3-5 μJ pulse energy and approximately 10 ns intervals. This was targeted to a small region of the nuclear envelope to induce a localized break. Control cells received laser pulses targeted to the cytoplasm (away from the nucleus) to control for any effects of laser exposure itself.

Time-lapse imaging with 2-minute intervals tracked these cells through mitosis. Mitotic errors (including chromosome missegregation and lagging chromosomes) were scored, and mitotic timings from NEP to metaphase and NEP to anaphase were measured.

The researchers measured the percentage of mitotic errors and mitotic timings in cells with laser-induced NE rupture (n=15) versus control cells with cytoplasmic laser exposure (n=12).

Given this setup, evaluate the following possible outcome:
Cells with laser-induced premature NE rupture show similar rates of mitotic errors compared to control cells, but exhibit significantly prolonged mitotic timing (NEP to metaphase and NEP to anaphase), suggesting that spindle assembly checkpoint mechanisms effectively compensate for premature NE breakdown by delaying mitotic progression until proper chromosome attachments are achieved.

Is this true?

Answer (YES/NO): NO